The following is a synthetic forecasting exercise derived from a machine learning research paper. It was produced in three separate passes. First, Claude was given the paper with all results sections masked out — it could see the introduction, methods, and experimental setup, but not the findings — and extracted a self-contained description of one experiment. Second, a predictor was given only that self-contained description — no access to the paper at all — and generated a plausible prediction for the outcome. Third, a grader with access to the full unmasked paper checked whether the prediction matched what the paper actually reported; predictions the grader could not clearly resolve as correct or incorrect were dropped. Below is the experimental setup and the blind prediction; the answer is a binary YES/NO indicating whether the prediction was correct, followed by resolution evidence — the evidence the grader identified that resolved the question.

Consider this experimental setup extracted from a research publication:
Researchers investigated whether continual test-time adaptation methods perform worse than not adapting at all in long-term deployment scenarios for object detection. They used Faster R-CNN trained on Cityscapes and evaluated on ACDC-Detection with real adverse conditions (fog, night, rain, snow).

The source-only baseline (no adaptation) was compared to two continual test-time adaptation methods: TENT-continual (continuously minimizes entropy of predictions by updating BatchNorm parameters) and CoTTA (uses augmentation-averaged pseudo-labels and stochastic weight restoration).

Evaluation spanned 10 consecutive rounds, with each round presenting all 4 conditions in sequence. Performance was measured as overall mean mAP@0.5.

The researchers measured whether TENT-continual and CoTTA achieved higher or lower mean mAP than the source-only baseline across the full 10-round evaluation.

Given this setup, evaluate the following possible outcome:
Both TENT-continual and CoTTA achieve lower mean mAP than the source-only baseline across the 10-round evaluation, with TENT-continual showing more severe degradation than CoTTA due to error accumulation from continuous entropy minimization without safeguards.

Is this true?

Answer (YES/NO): YES